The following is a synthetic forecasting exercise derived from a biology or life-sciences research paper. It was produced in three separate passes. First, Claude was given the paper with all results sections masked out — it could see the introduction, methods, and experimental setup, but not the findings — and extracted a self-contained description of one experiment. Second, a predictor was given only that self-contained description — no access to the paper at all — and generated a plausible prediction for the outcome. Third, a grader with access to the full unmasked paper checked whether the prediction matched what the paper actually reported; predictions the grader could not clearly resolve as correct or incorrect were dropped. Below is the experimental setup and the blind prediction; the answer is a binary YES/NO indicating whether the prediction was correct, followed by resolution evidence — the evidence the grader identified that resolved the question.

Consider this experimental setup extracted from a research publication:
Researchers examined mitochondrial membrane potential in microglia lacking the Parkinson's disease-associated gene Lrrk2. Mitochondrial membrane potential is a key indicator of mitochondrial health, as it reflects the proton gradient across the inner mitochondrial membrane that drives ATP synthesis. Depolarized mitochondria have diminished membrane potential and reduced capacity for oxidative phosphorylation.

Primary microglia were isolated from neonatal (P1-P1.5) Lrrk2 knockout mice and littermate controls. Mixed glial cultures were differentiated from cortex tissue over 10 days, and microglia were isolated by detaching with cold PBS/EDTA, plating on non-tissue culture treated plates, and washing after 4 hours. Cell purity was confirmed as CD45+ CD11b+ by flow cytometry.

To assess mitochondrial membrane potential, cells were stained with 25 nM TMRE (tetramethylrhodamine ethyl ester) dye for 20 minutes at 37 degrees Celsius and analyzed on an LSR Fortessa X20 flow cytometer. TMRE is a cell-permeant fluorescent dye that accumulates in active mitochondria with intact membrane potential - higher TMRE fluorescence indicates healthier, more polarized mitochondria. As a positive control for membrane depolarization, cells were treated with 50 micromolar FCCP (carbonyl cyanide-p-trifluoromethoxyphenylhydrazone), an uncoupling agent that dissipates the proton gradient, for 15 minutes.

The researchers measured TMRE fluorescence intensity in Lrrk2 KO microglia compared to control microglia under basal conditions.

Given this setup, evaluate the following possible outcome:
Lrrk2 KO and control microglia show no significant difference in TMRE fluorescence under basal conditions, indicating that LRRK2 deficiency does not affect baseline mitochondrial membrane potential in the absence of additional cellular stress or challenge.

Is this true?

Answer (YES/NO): NO